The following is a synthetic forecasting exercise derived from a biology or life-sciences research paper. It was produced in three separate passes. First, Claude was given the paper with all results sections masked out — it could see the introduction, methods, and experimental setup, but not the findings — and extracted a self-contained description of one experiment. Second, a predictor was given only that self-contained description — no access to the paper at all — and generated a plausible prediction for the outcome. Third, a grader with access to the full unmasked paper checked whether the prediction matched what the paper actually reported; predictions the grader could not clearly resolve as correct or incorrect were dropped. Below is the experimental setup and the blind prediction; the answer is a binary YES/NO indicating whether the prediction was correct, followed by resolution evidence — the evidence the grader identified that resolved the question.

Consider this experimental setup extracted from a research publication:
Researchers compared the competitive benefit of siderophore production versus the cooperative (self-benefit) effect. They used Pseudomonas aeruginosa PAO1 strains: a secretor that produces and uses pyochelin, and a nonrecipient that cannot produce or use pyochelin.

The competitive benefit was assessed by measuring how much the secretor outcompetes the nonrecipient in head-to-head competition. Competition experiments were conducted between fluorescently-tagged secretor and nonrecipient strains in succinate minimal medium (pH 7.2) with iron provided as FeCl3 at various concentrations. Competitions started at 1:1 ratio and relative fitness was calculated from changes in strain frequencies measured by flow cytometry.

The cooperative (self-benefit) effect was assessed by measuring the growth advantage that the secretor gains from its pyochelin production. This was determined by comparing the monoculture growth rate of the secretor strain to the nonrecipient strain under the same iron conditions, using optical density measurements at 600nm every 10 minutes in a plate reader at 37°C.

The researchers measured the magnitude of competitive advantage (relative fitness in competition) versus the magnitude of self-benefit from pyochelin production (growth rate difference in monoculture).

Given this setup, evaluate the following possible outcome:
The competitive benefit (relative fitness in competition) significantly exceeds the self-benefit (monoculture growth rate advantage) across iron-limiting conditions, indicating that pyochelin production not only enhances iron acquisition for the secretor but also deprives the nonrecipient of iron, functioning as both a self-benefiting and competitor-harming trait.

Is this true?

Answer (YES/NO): NO